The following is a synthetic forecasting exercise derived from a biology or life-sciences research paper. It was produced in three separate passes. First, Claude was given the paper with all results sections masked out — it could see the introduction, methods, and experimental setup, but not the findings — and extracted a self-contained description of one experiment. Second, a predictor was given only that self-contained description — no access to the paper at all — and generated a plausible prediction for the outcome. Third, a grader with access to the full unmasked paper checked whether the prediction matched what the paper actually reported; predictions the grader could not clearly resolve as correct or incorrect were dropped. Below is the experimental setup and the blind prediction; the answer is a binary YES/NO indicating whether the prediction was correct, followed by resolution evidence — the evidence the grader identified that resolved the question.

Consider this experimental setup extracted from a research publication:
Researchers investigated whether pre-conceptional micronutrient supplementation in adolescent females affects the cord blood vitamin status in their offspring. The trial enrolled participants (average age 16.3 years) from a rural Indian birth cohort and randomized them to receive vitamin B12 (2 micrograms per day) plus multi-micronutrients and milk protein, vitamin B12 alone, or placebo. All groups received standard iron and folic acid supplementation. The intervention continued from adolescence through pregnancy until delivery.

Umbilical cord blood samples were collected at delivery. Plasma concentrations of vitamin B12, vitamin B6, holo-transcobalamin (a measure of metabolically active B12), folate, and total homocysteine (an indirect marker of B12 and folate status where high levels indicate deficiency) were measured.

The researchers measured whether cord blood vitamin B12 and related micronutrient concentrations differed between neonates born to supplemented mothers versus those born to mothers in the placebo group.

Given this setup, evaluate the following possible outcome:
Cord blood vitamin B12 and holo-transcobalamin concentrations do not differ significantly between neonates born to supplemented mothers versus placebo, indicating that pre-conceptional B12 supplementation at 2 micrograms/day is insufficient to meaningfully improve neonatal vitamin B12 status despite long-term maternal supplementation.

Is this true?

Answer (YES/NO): YES